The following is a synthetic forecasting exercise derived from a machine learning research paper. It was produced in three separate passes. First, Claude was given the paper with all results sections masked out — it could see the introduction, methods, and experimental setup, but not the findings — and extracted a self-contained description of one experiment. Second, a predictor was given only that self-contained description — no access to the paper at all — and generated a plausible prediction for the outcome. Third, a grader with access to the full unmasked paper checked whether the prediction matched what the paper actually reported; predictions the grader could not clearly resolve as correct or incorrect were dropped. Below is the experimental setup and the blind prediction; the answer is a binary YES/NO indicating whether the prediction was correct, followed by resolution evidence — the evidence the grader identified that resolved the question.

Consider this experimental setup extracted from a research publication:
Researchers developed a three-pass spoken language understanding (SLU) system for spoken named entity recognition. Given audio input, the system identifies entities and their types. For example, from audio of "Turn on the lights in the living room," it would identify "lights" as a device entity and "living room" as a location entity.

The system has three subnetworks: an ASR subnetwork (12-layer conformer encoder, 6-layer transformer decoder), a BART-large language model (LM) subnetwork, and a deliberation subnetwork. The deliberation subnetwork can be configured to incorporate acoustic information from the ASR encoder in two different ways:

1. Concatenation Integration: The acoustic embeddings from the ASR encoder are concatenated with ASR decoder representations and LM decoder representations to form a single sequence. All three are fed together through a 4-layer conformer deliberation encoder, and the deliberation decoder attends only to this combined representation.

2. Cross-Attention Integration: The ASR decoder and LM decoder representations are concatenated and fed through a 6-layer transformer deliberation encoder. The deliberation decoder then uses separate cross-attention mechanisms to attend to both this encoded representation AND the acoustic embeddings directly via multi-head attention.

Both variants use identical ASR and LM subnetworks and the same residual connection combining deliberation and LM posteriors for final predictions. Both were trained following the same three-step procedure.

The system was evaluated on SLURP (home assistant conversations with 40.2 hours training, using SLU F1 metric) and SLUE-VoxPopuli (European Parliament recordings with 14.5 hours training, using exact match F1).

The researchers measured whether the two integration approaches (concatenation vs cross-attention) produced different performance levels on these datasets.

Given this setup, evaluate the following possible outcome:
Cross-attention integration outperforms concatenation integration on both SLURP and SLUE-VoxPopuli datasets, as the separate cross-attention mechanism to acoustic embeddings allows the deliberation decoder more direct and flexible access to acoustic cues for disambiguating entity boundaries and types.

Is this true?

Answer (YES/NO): YES